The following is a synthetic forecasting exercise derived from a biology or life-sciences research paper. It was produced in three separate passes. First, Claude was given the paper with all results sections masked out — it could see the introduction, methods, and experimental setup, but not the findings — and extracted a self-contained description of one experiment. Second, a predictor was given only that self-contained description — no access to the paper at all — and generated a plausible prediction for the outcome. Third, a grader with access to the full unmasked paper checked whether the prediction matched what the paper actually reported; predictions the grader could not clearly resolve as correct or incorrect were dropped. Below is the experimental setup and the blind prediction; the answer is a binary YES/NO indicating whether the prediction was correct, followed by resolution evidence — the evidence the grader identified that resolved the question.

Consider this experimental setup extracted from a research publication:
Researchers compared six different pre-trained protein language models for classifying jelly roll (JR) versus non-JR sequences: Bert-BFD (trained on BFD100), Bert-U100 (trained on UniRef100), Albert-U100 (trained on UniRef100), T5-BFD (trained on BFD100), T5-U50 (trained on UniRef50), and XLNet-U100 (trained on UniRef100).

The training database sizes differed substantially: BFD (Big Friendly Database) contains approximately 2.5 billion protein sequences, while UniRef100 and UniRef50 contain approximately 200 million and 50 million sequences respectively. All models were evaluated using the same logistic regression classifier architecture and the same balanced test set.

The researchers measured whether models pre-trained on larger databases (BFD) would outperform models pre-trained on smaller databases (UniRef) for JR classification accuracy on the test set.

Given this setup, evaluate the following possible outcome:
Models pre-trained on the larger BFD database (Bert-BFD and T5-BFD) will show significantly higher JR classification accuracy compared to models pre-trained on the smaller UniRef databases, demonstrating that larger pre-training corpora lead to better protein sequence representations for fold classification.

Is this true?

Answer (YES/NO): NO